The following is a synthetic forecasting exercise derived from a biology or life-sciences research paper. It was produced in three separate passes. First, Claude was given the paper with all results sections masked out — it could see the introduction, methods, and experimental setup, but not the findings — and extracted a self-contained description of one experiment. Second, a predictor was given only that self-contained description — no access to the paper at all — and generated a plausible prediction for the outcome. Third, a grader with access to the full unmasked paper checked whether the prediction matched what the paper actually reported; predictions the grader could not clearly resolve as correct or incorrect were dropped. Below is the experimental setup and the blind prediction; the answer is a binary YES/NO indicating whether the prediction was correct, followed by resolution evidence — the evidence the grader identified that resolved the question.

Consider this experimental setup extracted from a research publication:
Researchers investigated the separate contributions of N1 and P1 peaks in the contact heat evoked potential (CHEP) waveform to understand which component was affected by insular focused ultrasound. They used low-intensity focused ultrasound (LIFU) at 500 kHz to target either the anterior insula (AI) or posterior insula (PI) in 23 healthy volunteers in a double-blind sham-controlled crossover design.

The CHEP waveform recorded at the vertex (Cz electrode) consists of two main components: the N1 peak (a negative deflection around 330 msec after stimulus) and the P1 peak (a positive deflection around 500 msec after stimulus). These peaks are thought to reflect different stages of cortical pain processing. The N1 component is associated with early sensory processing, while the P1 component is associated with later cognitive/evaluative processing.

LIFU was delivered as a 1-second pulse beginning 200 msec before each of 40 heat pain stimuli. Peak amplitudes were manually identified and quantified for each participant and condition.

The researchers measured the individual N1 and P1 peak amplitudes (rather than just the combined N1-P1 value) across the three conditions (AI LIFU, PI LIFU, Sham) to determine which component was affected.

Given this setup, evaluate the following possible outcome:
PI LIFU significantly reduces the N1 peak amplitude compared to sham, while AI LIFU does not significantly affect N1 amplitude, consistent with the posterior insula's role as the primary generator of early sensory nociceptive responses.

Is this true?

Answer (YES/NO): NO